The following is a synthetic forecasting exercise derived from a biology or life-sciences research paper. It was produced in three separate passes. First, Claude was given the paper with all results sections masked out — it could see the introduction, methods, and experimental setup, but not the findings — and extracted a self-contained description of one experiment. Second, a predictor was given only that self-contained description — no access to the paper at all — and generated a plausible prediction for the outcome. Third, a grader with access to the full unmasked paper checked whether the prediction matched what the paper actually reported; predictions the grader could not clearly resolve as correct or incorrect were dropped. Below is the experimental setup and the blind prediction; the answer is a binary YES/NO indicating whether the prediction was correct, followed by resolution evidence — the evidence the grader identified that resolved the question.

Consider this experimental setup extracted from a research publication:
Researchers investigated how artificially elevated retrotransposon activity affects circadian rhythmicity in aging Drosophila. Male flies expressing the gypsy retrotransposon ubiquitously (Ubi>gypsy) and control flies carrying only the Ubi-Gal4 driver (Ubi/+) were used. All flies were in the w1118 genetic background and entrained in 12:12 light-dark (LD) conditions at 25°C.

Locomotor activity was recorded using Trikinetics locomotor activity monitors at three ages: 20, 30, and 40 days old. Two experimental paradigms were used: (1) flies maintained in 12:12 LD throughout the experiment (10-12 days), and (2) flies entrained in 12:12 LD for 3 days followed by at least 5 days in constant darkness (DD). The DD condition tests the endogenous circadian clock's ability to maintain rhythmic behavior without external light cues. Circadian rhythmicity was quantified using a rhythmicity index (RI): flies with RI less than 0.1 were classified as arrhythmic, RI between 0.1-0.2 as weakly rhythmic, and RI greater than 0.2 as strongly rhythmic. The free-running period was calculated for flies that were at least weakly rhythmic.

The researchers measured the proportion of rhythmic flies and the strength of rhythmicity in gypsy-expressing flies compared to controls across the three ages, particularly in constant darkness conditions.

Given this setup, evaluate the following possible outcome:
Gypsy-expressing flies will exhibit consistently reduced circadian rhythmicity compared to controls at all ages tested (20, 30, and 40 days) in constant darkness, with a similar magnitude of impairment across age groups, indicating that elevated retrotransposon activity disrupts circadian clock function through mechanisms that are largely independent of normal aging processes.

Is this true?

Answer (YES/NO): NO